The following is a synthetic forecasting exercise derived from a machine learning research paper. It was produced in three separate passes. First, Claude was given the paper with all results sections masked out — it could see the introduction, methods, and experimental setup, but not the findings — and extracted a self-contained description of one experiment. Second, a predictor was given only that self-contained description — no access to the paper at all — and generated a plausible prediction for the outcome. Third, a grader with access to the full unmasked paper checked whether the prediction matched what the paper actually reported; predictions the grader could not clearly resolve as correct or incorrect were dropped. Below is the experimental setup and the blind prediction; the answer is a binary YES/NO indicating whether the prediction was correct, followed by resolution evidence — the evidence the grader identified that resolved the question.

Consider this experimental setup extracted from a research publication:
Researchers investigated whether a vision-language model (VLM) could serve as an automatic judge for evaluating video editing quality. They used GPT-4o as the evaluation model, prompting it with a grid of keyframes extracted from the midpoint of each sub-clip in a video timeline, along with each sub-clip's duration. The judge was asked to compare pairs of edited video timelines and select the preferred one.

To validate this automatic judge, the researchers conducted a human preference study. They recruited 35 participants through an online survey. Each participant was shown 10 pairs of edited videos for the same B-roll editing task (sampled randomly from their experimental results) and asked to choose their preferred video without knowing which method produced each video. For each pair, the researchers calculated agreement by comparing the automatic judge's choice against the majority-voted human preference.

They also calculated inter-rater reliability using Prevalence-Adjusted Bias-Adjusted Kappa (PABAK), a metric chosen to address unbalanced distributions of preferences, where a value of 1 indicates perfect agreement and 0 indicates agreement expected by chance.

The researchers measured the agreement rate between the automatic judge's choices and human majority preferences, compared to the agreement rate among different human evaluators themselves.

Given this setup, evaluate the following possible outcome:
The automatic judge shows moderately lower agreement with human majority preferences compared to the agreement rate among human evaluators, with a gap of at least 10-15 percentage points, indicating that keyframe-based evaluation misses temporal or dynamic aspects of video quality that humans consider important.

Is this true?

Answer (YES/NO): NO